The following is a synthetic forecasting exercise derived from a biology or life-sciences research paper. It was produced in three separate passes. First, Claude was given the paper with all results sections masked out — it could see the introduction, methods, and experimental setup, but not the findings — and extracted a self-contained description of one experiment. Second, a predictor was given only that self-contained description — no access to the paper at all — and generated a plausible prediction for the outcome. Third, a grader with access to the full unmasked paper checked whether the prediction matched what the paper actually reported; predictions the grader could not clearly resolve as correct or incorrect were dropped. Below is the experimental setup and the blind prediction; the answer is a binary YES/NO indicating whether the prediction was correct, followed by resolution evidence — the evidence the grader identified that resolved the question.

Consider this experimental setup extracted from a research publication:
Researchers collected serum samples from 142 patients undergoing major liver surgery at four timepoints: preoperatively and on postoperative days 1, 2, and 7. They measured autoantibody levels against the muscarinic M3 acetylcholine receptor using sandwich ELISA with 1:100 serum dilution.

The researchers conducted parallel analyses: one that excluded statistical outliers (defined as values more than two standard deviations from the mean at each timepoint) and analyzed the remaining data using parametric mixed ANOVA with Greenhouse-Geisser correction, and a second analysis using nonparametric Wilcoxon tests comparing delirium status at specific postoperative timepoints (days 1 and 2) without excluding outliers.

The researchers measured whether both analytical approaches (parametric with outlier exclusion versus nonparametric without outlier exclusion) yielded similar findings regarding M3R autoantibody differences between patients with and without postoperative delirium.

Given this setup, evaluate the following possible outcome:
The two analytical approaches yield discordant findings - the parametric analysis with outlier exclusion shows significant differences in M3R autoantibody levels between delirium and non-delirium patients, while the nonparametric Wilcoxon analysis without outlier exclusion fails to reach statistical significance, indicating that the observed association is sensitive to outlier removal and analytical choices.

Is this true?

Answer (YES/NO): NO